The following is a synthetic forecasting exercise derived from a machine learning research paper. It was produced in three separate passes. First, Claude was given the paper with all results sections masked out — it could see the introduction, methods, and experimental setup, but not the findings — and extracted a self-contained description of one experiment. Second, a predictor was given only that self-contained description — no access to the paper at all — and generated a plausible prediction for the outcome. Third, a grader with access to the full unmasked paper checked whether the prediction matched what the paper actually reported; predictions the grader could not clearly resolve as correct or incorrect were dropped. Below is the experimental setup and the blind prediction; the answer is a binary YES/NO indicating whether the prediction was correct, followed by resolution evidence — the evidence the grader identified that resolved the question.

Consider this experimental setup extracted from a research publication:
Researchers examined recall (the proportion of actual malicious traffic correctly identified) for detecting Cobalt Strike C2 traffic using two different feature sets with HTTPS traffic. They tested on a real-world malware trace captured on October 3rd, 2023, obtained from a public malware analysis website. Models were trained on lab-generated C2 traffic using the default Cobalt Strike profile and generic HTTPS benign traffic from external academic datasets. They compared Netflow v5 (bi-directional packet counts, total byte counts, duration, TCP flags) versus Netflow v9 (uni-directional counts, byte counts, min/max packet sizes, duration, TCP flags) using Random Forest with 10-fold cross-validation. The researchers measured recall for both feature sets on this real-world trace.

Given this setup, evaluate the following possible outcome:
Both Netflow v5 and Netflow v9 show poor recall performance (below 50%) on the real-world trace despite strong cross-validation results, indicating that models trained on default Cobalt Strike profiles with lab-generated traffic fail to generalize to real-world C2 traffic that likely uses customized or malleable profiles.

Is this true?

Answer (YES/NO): NO